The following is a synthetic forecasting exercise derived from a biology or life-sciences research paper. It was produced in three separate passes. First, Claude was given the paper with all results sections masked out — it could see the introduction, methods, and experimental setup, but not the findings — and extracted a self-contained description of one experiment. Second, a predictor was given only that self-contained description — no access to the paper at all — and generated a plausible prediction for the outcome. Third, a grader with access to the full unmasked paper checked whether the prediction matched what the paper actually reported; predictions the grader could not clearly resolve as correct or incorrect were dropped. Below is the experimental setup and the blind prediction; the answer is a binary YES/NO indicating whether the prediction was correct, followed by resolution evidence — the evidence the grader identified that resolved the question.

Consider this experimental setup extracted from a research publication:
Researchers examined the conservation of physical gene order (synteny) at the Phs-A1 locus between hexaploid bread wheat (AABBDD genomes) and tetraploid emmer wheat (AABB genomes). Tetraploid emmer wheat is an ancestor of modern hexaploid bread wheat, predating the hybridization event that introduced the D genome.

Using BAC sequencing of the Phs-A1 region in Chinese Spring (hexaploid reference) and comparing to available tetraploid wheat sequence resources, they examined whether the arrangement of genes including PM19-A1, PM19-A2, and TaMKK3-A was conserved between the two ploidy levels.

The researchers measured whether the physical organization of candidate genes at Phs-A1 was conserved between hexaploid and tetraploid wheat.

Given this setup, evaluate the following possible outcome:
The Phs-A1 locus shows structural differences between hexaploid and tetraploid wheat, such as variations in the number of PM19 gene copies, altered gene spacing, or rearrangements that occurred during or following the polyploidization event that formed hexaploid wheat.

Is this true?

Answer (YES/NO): NO